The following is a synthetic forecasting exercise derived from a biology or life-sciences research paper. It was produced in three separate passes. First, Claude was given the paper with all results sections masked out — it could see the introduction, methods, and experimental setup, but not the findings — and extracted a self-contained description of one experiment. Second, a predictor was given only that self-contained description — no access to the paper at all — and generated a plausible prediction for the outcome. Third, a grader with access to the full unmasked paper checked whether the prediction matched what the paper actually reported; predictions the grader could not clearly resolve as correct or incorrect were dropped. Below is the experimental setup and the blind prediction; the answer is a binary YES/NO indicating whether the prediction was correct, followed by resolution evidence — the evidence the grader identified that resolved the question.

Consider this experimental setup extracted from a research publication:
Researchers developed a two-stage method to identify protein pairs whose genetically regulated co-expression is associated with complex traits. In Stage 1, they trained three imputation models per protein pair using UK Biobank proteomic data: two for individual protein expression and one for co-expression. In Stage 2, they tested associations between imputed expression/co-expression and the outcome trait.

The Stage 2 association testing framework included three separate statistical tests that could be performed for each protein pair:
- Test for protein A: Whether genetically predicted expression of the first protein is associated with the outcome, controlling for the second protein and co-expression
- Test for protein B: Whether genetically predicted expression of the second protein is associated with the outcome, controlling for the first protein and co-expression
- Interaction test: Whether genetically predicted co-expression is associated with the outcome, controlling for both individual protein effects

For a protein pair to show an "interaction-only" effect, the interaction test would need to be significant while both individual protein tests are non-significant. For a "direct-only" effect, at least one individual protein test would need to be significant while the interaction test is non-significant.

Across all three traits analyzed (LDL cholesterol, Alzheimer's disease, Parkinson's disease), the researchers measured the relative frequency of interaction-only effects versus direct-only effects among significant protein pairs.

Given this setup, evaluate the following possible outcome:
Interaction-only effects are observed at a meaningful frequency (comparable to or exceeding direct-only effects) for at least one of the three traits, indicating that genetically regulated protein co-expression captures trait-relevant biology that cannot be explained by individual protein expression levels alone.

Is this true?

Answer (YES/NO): YES